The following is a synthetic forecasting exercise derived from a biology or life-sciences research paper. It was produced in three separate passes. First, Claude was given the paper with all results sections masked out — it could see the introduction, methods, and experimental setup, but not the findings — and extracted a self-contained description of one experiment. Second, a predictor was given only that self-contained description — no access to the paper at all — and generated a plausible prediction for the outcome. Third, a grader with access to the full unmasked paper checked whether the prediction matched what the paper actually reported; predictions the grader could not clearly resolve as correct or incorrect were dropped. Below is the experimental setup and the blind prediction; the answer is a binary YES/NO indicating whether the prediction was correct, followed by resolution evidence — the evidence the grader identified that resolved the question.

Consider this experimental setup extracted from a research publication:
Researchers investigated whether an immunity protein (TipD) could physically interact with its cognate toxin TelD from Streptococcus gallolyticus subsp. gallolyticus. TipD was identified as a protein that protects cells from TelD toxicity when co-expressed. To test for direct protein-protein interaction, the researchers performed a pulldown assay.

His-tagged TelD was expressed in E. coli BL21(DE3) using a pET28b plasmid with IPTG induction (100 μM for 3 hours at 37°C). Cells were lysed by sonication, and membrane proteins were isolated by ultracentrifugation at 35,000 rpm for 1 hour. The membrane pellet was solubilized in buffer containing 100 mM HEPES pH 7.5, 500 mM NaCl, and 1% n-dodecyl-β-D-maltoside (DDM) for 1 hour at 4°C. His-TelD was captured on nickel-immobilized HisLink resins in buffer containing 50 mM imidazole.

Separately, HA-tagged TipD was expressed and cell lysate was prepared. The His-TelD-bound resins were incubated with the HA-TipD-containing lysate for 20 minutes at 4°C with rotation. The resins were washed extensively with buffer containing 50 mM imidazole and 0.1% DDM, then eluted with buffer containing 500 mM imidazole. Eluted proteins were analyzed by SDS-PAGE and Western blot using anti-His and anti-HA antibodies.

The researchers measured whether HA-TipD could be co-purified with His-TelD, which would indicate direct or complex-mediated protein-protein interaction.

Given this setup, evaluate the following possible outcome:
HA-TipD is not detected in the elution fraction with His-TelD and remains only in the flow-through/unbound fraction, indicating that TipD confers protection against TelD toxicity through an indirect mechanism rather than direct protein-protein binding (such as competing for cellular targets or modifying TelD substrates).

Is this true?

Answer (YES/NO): NO